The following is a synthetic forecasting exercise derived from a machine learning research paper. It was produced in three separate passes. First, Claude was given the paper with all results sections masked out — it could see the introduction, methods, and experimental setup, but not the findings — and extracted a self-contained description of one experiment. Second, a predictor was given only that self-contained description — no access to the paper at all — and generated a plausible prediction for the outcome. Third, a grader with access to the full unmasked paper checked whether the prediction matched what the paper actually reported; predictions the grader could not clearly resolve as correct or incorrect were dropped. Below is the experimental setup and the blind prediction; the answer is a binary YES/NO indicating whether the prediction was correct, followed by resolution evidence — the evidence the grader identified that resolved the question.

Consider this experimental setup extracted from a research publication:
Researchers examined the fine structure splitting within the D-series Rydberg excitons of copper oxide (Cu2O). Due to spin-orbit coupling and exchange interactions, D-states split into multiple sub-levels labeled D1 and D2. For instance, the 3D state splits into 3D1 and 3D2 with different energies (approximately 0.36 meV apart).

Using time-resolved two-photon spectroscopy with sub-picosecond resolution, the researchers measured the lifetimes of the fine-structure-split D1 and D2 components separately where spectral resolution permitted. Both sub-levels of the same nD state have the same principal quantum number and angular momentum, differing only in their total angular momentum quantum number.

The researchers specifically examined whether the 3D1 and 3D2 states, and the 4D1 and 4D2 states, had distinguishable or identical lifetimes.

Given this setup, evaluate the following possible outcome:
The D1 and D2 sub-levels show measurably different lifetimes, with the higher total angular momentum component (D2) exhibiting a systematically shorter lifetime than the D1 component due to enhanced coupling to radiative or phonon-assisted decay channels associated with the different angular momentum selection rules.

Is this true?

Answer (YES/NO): NO